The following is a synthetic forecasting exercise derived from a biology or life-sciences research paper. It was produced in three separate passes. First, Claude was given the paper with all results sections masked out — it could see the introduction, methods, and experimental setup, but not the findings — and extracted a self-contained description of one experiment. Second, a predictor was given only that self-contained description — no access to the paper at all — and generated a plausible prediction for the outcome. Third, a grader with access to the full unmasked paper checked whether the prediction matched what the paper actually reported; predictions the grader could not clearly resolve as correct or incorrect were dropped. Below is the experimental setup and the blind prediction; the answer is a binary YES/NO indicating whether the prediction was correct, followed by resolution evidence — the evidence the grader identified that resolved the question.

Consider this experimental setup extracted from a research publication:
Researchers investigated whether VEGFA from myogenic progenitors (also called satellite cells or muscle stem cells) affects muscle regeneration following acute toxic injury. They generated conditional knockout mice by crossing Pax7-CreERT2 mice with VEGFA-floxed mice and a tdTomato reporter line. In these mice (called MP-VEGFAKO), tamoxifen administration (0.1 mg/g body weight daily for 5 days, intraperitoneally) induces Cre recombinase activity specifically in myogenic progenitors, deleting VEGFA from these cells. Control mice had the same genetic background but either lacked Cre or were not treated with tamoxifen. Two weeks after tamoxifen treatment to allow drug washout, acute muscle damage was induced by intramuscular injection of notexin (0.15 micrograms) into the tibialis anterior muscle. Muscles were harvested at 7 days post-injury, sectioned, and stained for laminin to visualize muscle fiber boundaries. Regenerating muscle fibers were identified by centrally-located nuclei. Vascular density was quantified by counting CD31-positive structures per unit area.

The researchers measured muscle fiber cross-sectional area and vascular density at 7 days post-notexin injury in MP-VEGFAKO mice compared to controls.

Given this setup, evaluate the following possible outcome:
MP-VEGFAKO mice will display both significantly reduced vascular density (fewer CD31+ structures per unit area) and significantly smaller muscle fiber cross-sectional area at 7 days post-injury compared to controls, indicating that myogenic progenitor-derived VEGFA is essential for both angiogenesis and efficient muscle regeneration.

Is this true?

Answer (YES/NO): NO